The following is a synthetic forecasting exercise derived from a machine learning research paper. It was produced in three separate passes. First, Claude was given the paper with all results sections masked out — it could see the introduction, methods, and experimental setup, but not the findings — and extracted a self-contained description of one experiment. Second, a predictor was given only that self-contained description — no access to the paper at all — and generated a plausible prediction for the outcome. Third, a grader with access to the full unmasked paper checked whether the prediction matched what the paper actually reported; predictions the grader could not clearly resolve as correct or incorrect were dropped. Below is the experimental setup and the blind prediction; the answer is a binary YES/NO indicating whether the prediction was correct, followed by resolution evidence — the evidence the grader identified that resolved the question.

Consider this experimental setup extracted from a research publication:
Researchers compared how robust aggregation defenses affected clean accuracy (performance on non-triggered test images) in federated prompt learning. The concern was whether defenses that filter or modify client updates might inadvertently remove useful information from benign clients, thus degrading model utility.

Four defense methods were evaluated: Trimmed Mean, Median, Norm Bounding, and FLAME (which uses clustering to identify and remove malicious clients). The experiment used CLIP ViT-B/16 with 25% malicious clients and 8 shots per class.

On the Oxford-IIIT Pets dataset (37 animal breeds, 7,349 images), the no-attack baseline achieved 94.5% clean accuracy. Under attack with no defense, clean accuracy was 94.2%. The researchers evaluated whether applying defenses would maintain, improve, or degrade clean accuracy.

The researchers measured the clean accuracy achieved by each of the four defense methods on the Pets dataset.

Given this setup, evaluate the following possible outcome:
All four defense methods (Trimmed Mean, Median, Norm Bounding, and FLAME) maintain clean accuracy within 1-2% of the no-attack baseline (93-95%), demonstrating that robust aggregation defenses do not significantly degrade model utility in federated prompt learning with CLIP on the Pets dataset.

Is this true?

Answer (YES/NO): YES